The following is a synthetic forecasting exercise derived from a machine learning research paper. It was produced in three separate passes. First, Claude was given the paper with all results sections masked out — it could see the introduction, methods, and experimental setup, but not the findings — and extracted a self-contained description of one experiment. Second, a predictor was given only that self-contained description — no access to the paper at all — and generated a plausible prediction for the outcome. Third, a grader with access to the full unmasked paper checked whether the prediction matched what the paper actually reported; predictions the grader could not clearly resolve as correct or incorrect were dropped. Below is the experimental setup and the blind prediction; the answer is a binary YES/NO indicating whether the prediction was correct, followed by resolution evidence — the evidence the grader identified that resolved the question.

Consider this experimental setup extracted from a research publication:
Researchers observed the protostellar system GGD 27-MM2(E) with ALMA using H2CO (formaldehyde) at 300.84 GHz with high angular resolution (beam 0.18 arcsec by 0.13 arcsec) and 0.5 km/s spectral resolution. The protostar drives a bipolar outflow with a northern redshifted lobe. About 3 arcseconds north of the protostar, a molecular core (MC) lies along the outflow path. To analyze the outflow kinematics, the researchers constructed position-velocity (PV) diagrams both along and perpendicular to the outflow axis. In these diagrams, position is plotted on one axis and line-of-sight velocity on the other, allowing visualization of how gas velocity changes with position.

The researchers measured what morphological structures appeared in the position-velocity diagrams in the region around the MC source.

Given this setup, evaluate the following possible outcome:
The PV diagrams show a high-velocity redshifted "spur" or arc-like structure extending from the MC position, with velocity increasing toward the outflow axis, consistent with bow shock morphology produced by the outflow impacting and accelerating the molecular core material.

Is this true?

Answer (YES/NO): NO